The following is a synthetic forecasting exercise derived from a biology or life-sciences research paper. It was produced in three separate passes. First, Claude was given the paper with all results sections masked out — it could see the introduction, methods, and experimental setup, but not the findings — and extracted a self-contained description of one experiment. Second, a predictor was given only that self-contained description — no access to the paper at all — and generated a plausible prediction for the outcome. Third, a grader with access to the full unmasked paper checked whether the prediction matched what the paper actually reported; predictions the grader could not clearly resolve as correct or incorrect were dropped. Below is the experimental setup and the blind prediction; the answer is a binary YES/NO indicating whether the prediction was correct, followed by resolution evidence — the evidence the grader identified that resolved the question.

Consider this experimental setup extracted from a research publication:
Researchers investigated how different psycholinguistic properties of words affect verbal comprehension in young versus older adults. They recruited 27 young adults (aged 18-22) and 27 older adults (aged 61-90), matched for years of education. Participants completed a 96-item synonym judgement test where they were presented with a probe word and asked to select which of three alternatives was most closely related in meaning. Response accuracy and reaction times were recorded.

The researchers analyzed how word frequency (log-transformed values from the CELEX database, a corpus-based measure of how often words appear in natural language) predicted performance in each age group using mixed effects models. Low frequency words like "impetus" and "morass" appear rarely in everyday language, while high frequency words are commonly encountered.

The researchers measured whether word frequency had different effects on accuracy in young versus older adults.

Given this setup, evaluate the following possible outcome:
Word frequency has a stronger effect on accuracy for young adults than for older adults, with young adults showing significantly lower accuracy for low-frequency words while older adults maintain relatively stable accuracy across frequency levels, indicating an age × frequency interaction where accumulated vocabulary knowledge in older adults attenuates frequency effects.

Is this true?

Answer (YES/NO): NO